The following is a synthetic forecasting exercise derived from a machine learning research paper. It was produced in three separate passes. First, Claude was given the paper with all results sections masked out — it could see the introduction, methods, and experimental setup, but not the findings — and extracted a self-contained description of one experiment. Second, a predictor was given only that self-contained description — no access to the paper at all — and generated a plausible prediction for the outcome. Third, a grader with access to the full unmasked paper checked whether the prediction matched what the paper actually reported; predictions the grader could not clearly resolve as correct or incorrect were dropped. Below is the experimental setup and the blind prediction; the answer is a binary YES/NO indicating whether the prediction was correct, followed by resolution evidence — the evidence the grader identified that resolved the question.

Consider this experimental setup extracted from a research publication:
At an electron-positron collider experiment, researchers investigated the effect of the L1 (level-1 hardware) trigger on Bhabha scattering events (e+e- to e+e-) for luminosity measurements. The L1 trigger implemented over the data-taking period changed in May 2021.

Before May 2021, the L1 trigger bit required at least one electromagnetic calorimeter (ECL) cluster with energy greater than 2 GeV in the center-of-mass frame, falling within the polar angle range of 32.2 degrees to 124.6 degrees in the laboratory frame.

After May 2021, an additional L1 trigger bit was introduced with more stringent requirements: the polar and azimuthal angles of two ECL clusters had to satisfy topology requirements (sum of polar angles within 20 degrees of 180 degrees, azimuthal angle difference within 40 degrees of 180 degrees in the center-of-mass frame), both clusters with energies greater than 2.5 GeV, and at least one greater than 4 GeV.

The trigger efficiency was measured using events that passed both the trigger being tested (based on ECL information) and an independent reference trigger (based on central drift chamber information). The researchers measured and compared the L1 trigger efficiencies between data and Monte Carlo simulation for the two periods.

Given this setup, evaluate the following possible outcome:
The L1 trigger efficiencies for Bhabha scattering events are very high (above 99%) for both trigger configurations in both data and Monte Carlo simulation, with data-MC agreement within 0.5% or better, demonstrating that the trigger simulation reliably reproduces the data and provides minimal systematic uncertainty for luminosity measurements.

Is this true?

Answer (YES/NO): NO